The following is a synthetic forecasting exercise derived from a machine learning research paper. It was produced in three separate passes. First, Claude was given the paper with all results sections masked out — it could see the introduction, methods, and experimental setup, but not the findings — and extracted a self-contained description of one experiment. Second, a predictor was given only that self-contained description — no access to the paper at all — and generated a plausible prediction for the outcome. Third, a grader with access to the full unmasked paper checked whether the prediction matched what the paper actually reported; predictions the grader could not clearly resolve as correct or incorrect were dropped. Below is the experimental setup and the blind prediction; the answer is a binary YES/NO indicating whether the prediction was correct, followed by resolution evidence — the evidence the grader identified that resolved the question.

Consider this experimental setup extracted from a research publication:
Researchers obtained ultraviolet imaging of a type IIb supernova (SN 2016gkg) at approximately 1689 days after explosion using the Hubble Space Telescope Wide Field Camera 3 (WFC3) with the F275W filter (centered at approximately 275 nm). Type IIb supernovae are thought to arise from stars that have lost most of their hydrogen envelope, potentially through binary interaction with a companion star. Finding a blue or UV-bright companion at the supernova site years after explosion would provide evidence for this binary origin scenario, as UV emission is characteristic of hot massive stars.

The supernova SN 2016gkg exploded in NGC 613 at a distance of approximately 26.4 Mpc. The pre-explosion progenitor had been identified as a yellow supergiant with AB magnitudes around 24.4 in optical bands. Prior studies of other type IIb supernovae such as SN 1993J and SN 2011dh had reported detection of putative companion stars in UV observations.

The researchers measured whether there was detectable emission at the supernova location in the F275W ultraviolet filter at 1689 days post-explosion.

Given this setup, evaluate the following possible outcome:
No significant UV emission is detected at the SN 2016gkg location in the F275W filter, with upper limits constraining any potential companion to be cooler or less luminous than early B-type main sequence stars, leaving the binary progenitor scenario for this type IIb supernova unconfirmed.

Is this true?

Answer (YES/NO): NO